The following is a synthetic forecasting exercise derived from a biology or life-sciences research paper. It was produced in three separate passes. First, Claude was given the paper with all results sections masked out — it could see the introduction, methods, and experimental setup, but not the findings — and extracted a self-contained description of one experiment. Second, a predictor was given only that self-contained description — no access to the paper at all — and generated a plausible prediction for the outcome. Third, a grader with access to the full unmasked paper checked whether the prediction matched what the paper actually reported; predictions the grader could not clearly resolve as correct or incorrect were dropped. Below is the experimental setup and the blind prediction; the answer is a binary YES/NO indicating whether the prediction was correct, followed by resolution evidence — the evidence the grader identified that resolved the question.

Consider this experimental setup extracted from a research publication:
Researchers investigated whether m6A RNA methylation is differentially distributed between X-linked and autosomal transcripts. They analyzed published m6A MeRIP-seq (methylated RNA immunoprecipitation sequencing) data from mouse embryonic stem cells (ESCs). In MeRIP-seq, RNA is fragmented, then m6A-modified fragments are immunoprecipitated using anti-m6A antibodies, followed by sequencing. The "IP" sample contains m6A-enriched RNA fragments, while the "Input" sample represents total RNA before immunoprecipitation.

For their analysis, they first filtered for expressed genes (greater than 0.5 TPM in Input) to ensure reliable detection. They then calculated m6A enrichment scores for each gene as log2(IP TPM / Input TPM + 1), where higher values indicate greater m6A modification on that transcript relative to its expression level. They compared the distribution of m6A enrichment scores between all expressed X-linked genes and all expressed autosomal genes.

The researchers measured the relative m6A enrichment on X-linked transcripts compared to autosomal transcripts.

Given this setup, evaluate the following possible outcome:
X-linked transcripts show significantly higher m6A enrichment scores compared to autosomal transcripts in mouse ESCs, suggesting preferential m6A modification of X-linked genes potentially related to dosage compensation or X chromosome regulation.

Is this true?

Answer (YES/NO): NO